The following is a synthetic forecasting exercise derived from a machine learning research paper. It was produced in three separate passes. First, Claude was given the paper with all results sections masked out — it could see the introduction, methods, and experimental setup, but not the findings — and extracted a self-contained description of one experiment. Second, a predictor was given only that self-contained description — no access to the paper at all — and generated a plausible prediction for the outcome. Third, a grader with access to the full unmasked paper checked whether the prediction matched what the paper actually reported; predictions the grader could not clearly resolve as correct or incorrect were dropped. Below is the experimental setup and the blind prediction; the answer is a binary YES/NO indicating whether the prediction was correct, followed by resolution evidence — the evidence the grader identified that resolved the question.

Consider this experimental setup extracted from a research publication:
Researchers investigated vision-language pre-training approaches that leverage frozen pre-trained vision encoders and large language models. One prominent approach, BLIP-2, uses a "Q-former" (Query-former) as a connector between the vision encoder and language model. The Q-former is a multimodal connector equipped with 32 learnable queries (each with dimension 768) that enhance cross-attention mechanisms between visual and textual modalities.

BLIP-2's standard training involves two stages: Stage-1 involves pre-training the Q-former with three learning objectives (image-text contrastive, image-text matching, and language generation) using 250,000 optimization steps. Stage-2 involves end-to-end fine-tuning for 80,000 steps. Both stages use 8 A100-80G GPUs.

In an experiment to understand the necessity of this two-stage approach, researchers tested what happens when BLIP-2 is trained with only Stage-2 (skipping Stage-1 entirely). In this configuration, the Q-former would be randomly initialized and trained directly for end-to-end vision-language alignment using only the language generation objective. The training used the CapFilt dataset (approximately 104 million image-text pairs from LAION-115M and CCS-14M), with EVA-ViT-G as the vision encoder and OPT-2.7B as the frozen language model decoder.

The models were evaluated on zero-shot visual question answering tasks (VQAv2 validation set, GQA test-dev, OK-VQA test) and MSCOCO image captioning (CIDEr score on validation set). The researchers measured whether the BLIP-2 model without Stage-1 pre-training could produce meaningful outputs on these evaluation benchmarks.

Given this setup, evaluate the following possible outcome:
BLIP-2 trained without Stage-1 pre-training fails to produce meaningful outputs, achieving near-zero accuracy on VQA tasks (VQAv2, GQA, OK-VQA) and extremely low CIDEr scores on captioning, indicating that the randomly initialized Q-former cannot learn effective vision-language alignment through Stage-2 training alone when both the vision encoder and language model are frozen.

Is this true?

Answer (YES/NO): YES